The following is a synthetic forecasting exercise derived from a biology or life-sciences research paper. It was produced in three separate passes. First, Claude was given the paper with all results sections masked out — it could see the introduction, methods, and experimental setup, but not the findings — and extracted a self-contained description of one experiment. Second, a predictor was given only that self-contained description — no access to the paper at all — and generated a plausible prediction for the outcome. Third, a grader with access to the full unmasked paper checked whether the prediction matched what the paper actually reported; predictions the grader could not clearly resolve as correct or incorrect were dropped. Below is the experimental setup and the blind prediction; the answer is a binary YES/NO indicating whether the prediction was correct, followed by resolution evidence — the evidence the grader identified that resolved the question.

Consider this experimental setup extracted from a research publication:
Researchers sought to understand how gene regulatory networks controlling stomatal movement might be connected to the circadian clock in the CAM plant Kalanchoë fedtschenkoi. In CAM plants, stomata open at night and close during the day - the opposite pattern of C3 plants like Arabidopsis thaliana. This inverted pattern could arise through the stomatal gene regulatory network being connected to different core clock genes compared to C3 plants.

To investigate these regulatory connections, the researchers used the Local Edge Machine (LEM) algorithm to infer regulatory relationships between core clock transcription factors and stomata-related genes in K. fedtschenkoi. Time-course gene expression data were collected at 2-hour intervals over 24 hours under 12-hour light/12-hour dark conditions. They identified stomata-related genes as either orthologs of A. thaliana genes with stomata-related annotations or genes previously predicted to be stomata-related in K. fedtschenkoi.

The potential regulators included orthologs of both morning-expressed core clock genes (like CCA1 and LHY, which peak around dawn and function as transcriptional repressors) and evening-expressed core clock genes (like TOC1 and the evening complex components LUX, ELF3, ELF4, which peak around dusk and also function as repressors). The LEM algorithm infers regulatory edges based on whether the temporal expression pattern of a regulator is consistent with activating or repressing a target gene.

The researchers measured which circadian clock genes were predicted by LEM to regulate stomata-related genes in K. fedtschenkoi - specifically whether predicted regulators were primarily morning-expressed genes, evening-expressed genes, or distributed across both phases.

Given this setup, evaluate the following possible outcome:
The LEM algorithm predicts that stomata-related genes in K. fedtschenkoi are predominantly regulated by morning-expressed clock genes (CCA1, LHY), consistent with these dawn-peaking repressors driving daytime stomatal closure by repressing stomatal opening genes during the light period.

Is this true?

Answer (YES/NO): NO